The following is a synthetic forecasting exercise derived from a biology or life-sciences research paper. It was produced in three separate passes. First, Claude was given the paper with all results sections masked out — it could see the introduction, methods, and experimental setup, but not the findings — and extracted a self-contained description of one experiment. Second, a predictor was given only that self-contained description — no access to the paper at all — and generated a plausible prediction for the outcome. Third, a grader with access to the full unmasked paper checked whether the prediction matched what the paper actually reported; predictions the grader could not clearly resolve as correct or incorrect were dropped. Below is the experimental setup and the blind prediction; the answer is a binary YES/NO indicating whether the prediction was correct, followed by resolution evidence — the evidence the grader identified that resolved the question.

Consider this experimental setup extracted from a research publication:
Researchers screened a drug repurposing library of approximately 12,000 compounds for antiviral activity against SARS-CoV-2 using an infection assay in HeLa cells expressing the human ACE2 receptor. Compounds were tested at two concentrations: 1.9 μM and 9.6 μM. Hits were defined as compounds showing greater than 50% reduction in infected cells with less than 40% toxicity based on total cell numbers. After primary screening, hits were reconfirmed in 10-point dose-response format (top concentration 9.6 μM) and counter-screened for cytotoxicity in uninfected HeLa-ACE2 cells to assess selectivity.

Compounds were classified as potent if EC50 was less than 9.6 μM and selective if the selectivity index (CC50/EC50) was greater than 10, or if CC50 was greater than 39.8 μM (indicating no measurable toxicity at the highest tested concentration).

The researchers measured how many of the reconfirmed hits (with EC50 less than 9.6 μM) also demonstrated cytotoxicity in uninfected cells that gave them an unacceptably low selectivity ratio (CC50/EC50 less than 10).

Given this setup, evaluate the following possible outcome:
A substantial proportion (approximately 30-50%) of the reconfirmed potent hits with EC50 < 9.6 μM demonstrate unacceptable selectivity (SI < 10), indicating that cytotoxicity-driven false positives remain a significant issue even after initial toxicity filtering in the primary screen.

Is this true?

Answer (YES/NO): NO